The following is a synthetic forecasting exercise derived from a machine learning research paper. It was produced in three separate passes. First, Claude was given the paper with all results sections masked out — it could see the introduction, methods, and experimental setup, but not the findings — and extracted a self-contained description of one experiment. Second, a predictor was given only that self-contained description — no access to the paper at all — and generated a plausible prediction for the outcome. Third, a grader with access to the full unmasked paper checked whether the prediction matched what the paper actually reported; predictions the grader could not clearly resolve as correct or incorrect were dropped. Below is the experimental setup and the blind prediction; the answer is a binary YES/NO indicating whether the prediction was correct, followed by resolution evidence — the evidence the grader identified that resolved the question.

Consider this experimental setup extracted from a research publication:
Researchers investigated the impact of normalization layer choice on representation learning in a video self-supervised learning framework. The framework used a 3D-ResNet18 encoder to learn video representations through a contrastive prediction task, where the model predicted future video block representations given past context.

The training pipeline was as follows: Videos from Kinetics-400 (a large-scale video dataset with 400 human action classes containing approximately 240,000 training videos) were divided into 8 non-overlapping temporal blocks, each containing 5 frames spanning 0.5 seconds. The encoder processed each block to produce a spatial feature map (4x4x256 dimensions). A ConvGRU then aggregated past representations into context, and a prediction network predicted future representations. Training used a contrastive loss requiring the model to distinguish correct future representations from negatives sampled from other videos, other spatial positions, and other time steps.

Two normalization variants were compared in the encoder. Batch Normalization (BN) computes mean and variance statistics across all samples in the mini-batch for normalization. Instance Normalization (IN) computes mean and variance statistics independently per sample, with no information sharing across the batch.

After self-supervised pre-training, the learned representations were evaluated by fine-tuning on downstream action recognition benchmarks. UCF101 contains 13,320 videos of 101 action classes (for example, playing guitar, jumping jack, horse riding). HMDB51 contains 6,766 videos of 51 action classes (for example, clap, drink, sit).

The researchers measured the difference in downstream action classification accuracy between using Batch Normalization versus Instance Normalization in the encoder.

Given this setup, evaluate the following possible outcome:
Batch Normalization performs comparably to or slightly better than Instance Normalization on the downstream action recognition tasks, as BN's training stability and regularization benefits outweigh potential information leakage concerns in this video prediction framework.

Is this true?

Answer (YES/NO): NO